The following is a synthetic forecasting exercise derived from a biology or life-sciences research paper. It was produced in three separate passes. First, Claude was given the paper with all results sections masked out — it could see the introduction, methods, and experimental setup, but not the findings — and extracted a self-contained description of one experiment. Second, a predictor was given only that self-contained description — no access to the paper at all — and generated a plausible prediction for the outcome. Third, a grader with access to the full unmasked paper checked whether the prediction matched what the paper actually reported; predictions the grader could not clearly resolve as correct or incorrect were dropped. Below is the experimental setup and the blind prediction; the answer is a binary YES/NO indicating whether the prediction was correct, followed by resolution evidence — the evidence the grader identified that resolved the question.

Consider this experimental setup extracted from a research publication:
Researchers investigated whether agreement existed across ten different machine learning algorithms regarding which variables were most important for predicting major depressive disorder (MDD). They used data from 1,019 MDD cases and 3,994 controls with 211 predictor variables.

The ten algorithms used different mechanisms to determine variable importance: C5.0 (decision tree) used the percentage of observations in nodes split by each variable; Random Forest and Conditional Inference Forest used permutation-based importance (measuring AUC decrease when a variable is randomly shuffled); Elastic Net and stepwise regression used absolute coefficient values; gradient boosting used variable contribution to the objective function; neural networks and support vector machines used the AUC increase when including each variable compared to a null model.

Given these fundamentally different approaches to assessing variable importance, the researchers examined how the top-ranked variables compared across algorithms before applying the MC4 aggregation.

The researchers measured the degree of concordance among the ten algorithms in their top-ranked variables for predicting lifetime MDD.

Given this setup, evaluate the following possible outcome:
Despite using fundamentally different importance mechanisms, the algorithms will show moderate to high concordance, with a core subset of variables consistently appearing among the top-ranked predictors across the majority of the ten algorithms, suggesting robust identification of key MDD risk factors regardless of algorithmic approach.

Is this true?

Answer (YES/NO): NO